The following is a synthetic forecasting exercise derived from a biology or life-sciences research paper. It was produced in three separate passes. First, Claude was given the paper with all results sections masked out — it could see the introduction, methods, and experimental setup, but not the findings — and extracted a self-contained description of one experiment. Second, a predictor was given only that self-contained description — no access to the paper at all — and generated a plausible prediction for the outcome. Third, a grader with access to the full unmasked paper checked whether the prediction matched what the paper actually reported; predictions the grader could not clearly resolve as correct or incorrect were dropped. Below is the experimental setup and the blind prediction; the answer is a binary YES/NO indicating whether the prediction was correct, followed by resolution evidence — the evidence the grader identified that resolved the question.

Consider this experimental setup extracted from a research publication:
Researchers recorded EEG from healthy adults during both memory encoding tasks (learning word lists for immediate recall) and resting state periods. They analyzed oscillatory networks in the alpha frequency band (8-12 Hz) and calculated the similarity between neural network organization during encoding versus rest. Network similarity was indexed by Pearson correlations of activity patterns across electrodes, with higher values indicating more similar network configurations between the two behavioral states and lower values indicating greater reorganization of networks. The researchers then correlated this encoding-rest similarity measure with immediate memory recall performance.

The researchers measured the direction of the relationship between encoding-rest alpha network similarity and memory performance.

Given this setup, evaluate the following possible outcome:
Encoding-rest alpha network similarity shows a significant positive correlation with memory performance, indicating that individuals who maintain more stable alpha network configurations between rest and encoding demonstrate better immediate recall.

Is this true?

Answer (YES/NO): NO